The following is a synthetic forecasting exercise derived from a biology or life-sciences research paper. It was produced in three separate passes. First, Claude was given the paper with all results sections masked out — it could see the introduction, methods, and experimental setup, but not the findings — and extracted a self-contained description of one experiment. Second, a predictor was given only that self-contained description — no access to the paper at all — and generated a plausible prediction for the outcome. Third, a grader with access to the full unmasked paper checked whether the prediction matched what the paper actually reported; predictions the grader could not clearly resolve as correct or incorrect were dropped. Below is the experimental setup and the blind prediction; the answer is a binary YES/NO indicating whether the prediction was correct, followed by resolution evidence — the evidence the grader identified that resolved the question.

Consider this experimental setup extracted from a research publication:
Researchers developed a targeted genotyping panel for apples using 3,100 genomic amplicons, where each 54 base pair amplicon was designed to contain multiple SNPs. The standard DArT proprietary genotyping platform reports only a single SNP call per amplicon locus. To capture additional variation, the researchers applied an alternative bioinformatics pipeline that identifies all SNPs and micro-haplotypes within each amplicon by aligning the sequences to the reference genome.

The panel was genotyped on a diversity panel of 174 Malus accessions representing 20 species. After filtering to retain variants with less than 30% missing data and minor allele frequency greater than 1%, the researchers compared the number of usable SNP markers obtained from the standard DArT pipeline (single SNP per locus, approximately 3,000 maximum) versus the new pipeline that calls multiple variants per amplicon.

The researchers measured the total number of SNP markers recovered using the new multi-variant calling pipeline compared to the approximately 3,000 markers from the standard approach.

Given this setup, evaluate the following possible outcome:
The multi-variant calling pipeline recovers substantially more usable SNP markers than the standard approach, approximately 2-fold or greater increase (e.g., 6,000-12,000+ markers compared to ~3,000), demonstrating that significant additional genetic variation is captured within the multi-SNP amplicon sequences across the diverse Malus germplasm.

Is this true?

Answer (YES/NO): YES